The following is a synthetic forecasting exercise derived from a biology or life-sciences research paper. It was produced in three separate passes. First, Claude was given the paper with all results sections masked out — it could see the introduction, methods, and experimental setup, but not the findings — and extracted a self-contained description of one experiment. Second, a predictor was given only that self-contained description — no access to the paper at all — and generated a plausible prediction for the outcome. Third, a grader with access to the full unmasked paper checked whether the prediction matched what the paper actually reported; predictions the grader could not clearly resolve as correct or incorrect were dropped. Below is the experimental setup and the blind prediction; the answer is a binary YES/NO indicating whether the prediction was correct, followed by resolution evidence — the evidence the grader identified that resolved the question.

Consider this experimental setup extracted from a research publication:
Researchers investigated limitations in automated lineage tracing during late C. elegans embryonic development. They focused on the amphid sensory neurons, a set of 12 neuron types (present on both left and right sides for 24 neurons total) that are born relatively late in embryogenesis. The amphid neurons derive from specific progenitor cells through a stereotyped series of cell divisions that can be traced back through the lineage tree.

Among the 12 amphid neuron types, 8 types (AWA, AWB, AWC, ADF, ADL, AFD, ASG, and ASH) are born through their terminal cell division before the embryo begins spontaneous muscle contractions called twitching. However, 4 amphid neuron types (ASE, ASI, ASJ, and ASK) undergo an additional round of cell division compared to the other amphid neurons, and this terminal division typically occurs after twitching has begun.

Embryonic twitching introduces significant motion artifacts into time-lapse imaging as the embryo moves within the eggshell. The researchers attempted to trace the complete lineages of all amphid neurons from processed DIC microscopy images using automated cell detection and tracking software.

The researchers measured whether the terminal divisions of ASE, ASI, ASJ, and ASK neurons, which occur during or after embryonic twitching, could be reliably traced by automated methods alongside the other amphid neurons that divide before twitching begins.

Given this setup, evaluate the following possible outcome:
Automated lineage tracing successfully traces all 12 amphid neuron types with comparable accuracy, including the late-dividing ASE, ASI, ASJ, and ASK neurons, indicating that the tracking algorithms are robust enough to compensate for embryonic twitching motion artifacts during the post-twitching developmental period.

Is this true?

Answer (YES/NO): NO